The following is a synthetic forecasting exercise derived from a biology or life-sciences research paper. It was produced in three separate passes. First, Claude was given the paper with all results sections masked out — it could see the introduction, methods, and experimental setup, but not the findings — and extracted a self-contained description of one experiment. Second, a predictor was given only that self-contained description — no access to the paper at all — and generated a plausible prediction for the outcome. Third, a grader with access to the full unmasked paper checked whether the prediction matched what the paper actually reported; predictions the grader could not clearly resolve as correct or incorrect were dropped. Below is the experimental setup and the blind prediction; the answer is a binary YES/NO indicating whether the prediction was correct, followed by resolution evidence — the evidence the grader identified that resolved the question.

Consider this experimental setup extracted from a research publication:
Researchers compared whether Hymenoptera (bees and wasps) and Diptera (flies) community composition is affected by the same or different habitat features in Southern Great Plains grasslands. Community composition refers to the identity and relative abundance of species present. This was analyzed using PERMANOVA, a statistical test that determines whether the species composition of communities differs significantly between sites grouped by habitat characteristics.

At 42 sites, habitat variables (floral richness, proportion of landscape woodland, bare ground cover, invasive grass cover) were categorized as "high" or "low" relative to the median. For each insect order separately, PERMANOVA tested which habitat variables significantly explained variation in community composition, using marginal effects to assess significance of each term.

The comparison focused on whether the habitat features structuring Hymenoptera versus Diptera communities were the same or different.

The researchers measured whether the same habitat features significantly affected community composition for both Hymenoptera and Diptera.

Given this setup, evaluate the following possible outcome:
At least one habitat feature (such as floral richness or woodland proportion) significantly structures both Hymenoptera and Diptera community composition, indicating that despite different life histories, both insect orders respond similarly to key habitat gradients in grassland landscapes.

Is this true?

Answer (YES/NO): YES